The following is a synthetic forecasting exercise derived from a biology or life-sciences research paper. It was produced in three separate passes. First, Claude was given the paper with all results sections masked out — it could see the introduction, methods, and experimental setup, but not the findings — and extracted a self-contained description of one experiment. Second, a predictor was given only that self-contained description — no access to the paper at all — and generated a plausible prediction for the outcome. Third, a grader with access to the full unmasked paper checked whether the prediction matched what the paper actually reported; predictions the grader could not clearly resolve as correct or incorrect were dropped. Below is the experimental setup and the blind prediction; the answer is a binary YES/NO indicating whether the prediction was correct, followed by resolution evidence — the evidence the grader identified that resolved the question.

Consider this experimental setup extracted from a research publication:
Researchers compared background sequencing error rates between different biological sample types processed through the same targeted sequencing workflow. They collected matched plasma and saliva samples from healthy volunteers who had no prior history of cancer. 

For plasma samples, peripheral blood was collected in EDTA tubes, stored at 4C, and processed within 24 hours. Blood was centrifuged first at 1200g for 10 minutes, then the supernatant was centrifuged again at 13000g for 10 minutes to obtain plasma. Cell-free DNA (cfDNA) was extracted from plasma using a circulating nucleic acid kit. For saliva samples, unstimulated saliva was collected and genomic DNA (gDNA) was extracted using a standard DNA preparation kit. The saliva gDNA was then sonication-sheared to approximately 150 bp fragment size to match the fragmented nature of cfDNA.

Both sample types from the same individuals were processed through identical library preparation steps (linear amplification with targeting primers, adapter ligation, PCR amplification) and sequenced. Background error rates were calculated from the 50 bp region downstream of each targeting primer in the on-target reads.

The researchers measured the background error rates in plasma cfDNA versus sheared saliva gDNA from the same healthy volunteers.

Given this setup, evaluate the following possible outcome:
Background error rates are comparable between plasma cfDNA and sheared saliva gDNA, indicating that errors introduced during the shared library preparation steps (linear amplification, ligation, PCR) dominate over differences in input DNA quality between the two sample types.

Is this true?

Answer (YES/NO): YES